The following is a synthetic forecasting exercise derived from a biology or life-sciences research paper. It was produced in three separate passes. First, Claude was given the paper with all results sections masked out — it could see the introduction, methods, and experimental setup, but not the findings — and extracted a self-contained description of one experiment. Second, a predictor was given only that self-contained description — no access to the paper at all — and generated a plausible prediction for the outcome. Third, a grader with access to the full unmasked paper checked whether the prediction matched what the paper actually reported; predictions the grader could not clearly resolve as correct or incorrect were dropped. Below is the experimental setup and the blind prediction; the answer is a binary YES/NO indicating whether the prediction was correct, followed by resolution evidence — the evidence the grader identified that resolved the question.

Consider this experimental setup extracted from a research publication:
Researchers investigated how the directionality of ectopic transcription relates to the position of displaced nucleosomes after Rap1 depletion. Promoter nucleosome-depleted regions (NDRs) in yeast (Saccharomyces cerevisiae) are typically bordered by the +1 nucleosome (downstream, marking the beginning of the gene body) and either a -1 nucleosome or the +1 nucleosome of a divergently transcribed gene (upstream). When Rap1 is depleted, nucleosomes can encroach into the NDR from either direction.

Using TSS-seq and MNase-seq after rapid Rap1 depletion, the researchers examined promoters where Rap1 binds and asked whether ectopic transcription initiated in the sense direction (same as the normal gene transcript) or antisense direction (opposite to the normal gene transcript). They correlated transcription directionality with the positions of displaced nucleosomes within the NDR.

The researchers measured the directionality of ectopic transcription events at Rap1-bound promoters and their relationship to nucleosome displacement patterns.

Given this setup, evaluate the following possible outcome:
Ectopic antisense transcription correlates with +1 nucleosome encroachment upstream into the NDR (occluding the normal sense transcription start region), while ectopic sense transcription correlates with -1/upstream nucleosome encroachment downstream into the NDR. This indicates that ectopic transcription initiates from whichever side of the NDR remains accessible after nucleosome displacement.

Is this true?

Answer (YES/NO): NO